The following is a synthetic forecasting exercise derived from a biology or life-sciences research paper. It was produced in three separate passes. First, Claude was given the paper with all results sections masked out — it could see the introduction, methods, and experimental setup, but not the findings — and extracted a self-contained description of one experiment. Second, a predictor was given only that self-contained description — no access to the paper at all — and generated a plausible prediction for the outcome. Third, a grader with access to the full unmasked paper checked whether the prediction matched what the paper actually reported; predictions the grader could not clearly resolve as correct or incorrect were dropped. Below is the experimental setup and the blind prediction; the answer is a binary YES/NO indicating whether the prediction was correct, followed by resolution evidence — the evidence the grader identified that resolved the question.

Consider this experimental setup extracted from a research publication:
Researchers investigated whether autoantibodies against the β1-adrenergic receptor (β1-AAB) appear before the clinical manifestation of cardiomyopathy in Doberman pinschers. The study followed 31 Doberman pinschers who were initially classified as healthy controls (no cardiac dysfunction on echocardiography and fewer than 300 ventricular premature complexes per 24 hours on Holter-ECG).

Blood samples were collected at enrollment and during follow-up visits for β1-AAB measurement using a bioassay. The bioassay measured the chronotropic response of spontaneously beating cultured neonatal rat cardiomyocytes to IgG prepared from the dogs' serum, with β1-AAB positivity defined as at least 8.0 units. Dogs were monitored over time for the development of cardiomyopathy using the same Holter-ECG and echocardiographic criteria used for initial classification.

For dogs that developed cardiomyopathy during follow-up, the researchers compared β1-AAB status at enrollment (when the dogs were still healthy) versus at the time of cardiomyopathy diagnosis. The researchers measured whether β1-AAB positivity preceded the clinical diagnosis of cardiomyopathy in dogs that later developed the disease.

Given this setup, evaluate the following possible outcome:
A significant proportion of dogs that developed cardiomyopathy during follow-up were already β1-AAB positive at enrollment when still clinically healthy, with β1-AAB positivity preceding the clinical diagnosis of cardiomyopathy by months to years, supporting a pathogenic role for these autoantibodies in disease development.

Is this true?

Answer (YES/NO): YES